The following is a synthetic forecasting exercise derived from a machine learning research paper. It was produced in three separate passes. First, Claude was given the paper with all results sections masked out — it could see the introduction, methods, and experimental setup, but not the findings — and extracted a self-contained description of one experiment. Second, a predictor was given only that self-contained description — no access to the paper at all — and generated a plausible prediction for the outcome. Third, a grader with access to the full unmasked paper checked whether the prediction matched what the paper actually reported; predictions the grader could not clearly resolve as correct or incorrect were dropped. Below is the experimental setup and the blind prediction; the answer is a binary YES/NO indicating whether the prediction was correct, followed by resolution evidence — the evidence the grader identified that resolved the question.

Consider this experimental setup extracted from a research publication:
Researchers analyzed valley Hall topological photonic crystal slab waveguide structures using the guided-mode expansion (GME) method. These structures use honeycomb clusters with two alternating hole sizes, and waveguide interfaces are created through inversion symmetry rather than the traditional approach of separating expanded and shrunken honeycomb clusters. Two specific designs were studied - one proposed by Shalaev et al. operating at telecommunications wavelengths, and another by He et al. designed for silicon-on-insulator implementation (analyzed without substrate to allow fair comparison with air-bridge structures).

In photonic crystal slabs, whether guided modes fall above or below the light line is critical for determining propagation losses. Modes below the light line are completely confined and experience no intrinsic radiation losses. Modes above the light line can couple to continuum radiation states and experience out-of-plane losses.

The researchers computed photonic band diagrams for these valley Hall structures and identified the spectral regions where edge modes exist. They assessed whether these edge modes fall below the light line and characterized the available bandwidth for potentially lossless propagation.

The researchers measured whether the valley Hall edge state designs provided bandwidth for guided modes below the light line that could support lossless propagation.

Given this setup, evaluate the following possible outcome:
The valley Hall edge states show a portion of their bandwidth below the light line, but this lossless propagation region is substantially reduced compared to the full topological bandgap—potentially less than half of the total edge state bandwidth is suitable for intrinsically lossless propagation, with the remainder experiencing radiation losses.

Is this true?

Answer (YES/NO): NO